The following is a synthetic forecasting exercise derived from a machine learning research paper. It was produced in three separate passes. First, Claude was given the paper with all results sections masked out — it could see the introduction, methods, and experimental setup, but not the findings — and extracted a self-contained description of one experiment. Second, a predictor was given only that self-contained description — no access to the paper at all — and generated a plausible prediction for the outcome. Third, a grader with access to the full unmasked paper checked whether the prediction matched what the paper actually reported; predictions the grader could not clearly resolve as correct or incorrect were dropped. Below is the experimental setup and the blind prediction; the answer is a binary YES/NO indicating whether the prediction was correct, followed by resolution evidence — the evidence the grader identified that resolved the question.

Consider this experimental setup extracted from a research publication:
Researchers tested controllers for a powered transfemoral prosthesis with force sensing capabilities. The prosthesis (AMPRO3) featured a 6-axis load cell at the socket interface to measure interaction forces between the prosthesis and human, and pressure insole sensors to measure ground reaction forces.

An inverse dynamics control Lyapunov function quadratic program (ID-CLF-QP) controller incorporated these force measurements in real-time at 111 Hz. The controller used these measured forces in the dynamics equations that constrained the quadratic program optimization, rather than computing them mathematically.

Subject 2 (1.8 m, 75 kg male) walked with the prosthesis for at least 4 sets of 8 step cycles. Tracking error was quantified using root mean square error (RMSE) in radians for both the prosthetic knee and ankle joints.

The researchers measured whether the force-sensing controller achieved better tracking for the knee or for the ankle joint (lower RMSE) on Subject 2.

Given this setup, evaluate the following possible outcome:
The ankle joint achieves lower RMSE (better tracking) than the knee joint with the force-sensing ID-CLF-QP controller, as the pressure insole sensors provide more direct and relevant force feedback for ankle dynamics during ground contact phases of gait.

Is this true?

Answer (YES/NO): YES